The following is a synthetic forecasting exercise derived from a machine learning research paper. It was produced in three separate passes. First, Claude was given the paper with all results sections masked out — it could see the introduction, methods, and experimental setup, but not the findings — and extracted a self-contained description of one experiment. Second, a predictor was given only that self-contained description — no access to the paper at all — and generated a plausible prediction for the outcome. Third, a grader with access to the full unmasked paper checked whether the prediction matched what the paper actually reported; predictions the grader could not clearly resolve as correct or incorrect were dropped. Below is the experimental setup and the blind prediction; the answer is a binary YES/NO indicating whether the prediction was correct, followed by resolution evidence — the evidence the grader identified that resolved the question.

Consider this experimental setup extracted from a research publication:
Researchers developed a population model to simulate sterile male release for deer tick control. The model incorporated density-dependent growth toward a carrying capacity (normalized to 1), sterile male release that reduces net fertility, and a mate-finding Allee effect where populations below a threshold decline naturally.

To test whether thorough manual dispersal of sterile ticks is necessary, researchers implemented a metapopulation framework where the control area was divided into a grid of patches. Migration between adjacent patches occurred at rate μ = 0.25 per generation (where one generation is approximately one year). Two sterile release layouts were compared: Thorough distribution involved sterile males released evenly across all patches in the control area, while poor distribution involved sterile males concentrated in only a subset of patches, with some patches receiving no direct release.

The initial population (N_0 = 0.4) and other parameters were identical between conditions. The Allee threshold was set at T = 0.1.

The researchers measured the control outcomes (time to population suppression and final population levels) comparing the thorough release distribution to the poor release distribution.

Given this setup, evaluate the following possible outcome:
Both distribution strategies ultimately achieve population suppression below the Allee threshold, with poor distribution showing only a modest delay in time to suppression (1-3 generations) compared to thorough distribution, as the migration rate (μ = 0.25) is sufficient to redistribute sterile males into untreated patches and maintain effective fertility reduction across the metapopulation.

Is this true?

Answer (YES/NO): NO